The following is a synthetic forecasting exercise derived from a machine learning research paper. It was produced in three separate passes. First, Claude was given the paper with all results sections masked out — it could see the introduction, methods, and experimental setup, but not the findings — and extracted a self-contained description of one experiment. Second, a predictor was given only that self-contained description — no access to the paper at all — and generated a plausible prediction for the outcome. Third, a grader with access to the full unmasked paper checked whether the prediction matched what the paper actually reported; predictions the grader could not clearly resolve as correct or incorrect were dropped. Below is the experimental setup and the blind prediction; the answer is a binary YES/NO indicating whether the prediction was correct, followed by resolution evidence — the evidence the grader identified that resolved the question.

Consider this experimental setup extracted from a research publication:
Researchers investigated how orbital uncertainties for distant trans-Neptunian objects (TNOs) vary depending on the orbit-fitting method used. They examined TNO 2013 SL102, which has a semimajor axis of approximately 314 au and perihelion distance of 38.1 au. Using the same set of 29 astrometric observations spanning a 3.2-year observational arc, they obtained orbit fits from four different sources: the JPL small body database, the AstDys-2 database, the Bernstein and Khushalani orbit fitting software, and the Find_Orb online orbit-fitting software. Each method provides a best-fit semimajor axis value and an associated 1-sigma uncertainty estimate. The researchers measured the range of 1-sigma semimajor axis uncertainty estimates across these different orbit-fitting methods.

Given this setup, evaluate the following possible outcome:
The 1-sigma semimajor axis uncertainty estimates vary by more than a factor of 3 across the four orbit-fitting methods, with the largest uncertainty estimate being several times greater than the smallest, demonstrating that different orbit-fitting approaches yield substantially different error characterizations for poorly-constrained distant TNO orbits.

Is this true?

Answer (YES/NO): YES